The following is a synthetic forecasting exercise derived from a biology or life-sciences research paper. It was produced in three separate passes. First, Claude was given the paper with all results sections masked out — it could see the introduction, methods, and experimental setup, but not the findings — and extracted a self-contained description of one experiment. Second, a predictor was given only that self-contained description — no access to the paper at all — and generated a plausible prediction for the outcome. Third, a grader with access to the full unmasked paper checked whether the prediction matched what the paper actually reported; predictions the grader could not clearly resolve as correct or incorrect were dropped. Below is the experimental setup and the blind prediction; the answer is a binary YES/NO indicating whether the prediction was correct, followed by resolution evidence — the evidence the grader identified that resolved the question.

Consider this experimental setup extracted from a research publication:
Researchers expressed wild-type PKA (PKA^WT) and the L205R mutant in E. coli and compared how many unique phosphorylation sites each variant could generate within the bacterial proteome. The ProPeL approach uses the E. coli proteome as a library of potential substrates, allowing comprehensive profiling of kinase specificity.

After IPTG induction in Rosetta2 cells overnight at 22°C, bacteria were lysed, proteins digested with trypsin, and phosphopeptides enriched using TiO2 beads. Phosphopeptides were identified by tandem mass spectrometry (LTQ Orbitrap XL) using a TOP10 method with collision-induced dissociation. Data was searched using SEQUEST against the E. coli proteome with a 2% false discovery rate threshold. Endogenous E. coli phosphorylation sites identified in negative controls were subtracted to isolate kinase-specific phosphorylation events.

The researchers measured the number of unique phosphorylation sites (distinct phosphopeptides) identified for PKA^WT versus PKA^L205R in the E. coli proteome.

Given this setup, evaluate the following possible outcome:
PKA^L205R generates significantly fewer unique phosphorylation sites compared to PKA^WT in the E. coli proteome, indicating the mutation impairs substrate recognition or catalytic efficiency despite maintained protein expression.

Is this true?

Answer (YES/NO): YES